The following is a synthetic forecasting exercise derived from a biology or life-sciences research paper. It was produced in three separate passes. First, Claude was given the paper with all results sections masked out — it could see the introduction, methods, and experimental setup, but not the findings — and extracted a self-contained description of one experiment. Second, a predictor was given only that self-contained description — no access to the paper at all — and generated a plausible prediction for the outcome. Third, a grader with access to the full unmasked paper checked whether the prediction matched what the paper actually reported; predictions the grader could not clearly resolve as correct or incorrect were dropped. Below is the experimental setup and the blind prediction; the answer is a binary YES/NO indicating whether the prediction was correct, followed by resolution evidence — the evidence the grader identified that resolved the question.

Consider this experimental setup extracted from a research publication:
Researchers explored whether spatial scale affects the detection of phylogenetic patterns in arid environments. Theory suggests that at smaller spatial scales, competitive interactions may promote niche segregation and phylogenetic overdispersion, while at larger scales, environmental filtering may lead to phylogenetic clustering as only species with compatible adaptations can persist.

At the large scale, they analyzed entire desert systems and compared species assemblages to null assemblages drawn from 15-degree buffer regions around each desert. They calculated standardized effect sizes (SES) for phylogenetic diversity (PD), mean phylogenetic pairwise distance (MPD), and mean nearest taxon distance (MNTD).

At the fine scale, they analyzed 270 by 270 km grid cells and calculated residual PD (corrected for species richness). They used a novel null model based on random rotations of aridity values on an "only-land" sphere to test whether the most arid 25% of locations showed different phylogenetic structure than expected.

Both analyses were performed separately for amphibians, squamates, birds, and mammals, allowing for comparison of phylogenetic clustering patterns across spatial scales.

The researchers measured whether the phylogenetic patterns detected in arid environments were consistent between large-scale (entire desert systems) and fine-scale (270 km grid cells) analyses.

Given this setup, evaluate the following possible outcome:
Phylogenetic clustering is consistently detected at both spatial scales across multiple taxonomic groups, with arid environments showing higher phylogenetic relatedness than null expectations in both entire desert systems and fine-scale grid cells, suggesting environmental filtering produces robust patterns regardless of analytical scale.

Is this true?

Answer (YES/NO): NO